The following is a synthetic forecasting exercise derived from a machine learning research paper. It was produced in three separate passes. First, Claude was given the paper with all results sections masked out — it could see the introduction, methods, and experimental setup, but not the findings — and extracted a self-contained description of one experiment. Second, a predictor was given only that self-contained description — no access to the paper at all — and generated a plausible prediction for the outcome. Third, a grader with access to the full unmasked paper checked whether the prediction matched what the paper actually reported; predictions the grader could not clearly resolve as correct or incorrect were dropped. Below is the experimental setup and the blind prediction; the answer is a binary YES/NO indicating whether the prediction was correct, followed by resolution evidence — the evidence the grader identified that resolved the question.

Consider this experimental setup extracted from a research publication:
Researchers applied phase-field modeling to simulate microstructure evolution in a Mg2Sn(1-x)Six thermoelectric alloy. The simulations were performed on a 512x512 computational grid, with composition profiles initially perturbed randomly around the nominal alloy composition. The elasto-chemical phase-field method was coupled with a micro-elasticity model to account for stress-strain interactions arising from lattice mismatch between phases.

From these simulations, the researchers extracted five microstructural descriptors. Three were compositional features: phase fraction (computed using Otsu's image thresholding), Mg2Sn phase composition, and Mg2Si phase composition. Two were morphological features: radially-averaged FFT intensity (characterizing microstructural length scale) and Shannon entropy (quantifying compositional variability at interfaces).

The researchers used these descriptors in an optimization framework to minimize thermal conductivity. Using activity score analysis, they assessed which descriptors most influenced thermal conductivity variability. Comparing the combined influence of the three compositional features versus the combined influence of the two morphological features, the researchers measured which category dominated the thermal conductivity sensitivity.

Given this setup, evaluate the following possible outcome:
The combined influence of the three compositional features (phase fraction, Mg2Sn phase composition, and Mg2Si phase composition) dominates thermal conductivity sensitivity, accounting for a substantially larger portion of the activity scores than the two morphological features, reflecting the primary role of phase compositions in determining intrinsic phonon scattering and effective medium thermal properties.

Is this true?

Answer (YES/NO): NO